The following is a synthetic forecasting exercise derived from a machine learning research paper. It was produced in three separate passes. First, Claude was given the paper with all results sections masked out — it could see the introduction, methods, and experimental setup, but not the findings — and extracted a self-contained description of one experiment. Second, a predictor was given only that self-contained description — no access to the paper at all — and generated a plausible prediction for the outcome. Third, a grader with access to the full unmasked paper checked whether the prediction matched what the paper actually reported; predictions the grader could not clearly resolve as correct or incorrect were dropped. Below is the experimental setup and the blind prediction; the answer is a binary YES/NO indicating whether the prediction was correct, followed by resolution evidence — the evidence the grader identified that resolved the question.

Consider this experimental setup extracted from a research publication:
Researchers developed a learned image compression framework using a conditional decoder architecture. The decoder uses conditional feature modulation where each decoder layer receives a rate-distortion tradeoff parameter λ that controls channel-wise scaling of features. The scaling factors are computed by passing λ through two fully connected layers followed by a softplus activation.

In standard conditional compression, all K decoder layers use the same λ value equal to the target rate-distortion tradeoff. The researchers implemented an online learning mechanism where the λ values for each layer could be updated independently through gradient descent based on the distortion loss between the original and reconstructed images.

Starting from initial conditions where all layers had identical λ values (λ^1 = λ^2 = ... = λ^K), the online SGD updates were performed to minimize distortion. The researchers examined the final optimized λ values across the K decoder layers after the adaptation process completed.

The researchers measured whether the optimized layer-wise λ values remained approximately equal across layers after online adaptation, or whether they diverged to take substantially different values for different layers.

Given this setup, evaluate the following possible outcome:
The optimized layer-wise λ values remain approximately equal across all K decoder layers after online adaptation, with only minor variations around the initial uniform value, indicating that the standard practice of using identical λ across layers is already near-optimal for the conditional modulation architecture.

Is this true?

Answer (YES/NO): NO